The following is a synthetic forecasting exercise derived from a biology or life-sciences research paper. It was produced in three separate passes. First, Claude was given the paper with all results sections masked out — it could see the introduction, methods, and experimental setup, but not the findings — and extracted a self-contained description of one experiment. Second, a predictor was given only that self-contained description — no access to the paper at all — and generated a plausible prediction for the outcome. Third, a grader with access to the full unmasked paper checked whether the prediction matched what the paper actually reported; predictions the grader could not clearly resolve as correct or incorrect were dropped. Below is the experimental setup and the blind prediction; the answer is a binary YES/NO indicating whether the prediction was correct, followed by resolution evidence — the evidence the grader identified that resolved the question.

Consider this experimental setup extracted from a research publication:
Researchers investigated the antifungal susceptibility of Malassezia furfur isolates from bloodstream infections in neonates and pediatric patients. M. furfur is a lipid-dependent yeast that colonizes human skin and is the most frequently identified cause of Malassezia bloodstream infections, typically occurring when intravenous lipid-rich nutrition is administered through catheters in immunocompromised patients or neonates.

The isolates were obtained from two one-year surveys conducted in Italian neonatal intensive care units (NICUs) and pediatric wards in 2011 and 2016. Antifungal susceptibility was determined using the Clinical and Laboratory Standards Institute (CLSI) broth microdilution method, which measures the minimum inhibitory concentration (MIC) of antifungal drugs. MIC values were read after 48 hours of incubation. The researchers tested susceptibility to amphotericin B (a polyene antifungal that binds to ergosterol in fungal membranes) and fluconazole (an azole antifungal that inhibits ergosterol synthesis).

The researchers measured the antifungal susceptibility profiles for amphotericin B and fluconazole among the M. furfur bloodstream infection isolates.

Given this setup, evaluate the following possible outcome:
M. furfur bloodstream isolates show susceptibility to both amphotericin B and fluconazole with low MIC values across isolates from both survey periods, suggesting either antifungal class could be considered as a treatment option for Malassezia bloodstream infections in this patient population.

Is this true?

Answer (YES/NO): NO